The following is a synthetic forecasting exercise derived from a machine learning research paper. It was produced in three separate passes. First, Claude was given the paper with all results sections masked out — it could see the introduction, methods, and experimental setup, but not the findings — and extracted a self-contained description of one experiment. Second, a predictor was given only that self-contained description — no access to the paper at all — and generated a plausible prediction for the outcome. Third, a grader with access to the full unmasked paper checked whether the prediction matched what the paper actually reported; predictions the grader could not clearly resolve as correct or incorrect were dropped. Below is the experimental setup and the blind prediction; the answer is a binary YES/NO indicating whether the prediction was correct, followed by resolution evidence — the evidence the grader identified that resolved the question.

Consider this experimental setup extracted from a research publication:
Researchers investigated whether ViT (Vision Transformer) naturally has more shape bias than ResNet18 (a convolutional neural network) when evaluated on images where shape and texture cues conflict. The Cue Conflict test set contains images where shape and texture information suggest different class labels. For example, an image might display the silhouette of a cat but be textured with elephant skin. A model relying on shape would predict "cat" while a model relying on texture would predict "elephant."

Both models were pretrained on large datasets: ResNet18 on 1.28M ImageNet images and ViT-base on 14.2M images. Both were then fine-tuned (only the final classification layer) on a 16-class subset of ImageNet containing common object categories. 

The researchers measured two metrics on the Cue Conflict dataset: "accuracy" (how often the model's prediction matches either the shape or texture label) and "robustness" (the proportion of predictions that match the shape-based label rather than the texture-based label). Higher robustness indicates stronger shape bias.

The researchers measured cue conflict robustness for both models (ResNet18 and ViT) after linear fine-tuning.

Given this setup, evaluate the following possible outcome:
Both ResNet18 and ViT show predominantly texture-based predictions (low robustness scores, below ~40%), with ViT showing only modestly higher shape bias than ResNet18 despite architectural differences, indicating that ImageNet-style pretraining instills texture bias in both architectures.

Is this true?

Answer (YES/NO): NO